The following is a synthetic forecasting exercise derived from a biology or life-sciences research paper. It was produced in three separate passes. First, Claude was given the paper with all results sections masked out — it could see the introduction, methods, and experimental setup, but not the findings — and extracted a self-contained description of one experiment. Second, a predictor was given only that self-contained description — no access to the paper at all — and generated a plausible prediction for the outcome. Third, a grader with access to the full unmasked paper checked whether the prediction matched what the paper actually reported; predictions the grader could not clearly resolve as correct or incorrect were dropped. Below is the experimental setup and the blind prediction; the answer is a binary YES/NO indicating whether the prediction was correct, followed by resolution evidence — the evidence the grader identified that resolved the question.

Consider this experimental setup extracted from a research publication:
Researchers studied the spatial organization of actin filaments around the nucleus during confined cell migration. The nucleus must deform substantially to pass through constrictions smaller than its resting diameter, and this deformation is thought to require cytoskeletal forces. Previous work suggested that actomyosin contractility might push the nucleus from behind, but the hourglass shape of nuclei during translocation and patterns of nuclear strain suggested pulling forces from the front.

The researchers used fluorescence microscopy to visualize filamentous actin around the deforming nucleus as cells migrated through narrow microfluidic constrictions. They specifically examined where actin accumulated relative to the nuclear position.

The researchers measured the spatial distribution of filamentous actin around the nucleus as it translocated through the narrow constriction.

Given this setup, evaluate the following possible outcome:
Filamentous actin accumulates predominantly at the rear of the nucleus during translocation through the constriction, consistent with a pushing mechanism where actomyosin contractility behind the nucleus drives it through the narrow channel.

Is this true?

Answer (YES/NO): NO